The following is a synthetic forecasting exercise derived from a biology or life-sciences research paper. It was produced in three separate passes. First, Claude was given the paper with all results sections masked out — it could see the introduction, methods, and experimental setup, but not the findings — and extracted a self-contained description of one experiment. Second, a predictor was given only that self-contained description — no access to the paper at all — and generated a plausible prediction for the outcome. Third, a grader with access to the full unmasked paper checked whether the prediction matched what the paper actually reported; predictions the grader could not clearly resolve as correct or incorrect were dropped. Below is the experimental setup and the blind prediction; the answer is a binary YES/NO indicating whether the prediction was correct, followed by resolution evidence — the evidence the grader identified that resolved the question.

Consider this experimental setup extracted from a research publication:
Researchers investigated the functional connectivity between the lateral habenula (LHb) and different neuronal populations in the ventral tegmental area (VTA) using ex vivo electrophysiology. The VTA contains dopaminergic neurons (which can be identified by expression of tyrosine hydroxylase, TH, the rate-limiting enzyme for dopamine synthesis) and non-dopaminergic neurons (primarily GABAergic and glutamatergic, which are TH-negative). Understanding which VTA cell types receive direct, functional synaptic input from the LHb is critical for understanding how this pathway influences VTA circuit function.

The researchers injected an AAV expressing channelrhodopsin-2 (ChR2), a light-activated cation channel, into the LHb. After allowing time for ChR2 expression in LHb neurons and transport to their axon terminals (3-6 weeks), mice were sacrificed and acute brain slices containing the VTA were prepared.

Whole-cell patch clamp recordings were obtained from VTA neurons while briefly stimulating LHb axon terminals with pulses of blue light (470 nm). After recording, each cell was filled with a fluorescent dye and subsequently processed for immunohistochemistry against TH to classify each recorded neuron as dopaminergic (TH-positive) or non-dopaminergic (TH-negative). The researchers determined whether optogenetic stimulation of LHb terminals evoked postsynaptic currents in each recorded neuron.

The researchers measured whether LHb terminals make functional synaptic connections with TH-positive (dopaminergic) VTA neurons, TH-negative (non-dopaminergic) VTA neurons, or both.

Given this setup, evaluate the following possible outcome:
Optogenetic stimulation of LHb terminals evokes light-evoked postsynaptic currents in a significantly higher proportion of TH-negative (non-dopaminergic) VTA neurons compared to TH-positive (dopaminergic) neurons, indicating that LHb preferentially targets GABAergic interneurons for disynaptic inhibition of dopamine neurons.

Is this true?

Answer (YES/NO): NO